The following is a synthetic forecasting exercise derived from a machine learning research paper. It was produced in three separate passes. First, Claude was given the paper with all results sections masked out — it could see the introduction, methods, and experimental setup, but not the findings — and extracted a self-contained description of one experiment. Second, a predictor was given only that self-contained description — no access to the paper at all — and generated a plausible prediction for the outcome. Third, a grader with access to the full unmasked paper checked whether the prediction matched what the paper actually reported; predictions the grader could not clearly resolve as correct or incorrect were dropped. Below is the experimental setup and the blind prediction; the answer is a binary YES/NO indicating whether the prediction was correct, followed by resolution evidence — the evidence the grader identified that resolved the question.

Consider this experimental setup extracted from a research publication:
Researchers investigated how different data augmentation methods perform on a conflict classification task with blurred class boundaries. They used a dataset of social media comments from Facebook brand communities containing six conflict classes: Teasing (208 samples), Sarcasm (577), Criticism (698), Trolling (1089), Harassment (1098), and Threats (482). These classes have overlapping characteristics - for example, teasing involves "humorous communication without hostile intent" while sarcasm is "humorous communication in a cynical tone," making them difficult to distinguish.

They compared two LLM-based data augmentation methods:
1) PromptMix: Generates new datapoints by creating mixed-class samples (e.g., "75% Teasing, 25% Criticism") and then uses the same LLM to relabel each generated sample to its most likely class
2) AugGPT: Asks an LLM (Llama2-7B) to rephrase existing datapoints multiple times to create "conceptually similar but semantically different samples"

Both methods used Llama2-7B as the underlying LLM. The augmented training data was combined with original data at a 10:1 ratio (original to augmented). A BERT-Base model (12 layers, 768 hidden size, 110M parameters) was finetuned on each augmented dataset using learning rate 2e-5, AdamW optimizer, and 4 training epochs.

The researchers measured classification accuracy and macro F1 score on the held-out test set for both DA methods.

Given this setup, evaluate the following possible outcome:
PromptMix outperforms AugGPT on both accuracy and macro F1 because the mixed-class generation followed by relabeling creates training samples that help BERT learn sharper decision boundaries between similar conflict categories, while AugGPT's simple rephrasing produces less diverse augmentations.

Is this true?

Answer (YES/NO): NO